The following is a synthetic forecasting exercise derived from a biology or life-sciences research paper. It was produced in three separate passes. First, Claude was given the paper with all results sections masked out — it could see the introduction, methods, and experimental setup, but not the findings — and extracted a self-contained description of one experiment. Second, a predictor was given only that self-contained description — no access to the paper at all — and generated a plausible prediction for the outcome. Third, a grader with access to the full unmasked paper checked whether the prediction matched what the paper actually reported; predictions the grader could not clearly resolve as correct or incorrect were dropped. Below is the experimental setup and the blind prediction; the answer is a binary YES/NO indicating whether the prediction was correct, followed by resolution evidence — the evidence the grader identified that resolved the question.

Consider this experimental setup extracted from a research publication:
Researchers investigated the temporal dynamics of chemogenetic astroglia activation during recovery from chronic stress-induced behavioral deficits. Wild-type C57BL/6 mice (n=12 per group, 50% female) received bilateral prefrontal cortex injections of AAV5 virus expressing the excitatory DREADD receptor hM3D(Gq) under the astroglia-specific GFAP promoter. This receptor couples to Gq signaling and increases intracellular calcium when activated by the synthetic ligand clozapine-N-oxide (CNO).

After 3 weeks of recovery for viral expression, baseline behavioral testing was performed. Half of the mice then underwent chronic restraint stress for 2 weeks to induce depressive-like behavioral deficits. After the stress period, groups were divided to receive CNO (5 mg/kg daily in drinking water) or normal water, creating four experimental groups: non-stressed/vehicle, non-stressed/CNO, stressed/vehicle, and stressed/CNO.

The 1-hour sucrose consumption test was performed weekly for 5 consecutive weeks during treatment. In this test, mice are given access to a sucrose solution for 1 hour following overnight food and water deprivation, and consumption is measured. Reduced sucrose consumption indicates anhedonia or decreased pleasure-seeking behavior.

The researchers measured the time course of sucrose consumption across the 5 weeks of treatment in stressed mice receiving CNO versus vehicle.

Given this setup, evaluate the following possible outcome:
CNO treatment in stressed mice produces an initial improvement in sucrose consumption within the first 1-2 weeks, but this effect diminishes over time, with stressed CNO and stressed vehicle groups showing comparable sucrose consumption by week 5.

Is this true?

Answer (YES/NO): NO